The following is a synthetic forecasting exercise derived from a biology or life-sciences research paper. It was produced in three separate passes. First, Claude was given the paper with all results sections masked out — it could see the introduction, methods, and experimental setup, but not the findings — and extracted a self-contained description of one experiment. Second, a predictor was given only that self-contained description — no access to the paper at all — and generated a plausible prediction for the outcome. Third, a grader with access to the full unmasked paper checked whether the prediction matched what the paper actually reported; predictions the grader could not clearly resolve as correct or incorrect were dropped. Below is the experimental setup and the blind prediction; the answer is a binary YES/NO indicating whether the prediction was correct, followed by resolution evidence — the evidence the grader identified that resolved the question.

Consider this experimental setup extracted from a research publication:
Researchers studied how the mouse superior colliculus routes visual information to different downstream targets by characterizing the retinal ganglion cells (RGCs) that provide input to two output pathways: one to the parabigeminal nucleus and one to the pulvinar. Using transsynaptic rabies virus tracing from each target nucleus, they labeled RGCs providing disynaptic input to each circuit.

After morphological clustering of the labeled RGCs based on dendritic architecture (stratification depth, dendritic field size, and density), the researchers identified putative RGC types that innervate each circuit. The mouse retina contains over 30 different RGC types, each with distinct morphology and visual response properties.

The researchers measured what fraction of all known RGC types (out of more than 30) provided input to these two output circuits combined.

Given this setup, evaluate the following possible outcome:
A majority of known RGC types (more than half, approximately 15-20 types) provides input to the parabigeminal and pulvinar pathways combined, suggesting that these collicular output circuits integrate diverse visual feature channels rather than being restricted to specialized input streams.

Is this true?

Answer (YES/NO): NO